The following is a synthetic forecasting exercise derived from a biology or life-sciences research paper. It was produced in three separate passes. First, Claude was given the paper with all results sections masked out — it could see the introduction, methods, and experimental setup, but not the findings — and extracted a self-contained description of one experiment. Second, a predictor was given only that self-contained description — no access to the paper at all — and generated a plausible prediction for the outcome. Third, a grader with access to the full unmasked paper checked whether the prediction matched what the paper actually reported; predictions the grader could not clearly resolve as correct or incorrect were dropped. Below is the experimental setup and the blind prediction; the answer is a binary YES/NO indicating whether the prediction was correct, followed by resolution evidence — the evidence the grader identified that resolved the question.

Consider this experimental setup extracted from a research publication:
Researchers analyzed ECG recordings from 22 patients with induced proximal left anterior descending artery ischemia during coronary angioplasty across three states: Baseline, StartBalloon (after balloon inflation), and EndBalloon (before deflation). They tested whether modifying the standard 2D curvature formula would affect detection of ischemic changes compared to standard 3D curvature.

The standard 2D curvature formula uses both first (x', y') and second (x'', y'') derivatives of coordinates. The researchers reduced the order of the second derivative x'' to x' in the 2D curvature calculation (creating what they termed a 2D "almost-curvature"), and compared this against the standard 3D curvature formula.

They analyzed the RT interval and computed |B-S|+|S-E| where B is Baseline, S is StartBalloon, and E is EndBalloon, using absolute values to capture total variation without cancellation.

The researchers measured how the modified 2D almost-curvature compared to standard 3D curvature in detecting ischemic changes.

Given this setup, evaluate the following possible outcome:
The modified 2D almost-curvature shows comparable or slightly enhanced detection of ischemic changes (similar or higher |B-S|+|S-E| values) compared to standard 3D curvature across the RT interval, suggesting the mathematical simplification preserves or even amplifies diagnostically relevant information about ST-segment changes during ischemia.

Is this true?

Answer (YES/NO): NO